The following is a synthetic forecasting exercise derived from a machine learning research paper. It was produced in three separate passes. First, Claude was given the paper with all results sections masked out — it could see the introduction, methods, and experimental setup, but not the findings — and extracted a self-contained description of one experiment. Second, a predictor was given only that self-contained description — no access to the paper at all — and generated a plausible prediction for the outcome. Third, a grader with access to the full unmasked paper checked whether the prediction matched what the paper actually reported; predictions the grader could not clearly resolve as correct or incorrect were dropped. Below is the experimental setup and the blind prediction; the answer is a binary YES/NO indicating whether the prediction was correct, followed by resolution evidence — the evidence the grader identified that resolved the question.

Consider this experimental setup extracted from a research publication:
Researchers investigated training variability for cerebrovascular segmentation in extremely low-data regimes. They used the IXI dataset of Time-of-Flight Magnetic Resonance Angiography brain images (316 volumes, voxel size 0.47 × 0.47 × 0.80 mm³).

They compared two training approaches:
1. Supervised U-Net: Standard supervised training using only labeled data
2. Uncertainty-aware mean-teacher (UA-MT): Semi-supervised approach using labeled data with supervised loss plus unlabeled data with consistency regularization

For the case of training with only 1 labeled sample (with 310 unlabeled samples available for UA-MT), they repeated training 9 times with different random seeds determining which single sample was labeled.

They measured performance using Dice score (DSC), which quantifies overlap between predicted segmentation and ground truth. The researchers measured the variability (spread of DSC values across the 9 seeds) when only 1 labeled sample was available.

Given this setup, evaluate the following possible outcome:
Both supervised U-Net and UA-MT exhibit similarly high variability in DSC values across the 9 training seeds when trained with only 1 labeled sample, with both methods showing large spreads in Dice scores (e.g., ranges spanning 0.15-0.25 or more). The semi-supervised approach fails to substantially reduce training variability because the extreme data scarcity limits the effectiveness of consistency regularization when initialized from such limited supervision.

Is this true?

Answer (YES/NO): NO